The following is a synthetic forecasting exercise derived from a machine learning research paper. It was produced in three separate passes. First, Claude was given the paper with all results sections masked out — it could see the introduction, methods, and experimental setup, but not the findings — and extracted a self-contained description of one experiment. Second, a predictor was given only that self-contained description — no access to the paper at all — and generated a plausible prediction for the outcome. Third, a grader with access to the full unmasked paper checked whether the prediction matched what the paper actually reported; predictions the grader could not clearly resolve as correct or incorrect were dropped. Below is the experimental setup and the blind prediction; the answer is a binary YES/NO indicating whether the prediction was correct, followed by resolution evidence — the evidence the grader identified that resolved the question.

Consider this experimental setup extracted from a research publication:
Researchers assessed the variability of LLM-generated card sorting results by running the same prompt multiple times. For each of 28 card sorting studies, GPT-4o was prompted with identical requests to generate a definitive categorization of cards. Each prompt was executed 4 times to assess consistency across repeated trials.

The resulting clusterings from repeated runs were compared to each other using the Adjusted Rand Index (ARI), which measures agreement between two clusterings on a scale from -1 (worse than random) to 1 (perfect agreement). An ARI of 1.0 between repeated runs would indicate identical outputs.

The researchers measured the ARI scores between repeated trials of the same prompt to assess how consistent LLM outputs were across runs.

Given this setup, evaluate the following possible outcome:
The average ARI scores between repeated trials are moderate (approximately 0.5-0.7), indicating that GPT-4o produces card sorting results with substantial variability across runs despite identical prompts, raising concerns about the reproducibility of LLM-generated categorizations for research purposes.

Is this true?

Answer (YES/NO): NO